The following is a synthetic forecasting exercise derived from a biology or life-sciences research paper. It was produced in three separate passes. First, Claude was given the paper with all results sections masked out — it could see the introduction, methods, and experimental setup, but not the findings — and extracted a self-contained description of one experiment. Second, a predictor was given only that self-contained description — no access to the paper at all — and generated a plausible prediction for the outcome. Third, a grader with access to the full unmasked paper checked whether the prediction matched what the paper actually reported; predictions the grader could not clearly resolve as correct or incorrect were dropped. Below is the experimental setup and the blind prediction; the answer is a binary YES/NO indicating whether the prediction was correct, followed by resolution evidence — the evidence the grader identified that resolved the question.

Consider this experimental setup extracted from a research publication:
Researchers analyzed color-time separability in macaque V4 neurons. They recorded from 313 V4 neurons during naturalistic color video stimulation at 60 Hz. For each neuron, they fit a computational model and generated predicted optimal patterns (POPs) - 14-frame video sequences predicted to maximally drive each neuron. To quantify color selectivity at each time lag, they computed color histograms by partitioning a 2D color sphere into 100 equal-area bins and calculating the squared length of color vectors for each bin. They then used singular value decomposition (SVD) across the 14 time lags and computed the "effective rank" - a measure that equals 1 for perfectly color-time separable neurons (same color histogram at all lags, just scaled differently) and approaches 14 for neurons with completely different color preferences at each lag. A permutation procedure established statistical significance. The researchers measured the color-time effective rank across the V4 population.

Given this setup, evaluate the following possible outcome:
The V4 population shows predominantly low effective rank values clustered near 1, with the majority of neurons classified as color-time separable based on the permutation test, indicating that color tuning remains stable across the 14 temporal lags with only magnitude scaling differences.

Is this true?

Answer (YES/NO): NO